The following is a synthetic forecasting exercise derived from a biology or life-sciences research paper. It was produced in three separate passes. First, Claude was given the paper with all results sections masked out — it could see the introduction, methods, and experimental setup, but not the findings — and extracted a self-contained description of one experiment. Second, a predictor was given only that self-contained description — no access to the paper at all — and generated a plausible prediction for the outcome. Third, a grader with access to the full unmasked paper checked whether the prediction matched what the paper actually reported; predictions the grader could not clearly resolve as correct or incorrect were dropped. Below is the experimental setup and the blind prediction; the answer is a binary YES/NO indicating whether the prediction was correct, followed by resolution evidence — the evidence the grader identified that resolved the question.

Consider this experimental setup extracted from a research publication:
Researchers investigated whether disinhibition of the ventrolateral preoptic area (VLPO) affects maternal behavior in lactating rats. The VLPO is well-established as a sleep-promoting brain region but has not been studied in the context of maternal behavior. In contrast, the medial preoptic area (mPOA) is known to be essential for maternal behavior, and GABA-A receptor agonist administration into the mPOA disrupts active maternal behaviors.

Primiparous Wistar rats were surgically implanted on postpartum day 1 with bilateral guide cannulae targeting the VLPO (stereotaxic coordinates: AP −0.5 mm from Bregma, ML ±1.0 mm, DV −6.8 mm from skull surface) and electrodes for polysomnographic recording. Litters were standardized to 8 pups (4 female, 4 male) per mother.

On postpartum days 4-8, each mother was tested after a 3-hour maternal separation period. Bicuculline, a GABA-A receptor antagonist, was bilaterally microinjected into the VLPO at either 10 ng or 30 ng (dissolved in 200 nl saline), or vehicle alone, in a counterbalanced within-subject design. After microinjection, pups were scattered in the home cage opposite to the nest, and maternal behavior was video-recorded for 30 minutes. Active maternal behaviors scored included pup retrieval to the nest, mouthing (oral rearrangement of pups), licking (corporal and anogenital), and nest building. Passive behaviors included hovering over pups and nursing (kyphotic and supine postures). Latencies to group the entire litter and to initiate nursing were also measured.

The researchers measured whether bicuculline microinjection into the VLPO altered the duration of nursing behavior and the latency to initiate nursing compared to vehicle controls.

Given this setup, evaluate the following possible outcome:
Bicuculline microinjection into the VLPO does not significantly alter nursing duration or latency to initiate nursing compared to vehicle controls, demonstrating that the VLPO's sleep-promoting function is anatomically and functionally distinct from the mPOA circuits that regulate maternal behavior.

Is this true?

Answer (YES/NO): NO